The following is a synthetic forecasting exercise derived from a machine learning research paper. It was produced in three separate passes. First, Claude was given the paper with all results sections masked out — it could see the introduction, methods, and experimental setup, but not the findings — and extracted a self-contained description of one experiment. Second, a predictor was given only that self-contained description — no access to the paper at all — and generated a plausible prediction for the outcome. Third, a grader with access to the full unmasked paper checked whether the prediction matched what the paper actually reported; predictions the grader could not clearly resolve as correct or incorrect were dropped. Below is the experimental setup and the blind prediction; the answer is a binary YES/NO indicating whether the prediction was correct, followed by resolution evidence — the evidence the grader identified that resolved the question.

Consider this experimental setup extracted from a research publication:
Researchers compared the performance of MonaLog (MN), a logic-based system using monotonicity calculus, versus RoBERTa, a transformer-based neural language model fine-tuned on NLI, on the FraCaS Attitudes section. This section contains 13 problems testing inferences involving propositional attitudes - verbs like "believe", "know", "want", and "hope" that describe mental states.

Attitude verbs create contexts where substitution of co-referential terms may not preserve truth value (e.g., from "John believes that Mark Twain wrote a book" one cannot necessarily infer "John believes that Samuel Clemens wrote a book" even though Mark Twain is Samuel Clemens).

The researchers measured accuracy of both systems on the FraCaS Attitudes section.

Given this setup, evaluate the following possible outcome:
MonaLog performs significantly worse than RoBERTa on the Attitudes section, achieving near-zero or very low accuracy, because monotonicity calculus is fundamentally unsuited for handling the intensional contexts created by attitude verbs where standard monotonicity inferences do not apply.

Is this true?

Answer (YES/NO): NO